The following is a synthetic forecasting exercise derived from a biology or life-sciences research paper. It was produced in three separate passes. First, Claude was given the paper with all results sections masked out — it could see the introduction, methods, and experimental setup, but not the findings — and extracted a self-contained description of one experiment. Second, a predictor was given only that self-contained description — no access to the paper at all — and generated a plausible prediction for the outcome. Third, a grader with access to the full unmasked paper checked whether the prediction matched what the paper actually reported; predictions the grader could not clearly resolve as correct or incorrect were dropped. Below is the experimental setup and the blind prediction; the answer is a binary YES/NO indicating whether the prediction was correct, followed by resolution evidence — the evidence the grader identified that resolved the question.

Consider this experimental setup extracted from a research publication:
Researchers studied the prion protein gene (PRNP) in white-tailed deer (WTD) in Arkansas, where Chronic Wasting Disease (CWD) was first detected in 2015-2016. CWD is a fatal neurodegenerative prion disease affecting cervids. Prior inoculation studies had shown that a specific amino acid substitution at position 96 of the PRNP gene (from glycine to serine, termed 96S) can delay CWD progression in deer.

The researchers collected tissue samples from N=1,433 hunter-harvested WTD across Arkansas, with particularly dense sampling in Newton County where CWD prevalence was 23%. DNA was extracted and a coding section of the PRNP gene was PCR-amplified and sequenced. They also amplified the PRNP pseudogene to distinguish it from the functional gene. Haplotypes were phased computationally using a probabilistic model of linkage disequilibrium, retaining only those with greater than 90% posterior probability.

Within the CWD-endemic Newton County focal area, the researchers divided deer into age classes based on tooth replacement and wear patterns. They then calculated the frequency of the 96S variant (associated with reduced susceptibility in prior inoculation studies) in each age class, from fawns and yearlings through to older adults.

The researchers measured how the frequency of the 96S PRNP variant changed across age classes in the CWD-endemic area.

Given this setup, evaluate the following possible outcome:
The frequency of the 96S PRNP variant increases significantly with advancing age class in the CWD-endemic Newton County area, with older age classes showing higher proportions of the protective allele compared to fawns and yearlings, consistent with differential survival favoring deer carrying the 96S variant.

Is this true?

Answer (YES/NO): YES